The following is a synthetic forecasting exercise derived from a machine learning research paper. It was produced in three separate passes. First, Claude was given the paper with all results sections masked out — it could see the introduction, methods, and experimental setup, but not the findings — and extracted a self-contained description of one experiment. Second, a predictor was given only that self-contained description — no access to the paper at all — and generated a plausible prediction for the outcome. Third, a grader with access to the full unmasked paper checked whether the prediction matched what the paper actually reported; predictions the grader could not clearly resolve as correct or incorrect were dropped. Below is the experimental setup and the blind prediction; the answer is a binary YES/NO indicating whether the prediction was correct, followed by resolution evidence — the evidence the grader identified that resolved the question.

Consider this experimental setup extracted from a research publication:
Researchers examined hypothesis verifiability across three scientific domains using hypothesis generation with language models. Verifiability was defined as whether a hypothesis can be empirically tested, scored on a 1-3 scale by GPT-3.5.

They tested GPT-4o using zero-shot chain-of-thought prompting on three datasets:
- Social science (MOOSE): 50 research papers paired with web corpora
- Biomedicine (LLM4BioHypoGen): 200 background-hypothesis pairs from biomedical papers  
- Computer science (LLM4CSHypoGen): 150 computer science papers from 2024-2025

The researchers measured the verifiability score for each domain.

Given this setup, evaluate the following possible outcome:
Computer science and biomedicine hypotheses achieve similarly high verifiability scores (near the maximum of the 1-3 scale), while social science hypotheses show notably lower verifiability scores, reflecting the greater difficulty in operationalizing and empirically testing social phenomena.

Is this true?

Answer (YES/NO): YES